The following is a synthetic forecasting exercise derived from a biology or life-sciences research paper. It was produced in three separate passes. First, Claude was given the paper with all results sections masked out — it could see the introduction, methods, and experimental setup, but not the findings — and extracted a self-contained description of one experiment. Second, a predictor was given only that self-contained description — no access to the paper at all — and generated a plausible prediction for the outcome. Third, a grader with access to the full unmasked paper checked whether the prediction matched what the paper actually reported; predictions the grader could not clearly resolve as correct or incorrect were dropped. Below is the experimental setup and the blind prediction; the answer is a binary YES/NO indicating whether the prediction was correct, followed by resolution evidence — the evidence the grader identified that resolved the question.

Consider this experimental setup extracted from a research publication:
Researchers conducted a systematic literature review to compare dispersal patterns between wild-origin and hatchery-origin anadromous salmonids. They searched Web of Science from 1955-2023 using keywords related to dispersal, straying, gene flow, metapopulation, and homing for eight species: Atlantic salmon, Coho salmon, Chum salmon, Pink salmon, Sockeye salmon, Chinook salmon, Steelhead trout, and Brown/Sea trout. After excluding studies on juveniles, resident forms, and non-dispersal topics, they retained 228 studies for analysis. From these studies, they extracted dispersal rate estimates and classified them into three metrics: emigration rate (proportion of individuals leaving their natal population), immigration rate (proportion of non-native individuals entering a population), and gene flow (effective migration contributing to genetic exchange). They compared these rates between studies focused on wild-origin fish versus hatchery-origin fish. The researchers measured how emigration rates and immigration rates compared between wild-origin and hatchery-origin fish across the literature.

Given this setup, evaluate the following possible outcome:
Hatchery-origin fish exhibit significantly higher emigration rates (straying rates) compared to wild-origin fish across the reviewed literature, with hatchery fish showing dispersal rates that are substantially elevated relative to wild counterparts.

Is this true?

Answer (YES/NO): YES